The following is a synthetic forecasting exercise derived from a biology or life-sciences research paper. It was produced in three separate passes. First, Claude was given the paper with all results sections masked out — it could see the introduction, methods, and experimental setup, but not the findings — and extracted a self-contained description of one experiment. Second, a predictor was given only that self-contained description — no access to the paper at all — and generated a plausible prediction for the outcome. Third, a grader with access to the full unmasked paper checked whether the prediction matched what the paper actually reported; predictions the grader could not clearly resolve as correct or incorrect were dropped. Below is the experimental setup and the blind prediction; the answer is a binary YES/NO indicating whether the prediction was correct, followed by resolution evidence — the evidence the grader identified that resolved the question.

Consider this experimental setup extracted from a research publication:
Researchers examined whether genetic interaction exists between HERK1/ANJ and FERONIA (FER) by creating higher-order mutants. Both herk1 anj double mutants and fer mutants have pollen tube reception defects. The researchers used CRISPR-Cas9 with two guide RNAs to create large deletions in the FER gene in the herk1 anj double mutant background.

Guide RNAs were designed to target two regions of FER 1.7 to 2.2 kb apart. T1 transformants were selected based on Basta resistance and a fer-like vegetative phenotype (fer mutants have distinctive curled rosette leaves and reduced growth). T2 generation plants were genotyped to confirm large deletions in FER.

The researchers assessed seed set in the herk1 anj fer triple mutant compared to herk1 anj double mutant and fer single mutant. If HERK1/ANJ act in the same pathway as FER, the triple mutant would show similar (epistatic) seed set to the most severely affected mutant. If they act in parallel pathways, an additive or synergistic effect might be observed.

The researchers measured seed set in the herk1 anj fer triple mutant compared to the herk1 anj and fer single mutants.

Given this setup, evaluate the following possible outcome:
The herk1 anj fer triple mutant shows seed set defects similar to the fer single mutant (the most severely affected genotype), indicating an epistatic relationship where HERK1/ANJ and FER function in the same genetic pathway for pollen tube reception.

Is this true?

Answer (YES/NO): YES